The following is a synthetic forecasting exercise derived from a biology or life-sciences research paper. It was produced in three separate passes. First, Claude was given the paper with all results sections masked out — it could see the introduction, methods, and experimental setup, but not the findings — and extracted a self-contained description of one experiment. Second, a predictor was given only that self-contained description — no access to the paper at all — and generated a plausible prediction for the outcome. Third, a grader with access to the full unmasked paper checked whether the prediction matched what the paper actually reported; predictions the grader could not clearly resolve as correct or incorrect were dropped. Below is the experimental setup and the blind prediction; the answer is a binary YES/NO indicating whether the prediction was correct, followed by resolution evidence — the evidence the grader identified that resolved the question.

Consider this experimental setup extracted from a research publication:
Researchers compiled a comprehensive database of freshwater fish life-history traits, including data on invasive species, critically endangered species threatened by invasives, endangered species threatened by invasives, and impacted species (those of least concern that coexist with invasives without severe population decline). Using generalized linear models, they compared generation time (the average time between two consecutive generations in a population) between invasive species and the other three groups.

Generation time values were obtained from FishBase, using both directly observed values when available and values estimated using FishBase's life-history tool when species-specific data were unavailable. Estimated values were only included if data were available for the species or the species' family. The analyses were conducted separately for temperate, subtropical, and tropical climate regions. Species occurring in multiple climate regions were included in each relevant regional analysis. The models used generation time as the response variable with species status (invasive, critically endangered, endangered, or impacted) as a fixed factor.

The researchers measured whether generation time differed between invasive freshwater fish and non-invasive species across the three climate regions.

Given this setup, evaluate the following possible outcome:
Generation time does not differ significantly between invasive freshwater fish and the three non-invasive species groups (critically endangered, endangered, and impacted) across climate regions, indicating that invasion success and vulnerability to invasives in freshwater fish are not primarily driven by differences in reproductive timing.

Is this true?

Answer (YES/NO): NO